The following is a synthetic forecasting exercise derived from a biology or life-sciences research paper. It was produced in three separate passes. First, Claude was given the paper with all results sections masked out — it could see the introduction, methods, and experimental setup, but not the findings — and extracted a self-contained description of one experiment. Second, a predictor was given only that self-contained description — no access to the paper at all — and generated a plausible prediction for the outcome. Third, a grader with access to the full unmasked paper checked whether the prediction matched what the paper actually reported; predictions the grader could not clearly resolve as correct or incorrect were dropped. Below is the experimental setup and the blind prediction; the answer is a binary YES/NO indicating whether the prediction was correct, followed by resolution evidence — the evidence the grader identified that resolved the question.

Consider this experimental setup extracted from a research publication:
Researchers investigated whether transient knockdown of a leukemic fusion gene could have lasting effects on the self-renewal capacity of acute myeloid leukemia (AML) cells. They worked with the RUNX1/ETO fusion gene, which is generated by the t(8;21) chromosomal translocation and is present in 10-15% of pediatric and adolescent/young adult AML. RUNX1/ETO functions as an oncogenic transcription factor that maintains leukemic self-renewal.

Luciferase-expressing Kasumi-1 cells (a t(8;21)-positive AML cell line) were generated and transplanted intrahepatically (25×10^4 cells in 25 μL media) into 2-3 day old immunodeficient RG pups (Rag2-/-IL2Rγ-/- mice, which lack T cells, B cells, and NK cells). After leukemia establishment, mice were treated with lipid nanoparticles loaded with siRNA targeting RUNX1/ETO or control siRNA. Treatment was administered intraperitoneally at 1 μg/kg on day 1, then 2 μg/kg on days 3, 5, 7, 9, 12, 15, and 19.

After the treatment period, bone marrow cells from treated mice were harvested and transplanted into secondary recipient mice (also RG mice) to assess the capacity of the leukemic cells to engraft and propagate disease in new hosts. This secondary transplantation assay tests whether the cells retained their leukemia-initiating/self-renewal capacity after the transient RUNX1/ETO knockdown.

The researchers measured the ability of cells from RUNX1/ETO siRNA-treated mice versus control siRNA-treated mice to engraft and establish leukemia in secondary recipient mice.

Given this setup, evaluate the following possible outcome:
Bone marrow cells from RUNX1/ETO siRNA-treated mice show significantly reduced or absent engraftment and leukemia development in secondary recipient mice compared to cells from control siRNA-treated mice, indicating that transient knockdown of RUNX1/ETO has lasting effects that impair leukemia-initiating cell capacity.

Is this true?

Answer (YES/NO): YES